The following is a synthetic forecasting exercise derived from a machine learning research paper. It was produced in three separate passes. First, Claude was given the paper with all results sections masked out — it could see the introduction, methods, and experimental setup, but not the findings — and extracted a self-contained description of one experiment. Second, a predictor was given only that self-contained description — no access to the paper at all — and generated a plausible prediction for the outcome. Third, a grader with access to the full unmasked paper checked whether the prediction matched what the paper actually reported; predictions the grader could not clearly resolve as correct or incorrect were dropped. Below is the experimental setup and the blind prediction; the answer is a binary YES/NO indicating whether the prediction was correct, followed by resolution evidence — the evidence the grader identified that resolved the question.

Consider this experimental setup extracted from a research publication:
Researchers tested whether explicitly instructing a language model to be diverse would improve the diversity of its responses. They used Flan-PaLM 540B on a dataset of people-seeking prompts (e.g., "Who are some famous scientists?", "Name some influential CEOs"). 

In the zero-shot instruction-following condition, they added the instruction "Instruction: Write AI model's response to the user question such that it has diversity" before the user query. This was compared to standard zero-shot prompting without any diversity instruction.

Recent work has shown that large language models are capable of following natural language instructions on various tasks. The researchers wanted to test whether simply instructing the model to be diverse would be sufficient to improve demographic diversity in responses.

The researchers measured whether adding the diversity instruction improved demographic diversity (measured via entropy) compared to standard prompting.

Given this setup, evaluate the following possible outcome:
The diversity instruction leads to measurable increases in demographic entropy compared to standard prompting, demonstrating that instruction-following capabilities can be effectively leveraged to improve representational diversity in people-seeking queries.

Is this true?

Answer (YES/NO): NO